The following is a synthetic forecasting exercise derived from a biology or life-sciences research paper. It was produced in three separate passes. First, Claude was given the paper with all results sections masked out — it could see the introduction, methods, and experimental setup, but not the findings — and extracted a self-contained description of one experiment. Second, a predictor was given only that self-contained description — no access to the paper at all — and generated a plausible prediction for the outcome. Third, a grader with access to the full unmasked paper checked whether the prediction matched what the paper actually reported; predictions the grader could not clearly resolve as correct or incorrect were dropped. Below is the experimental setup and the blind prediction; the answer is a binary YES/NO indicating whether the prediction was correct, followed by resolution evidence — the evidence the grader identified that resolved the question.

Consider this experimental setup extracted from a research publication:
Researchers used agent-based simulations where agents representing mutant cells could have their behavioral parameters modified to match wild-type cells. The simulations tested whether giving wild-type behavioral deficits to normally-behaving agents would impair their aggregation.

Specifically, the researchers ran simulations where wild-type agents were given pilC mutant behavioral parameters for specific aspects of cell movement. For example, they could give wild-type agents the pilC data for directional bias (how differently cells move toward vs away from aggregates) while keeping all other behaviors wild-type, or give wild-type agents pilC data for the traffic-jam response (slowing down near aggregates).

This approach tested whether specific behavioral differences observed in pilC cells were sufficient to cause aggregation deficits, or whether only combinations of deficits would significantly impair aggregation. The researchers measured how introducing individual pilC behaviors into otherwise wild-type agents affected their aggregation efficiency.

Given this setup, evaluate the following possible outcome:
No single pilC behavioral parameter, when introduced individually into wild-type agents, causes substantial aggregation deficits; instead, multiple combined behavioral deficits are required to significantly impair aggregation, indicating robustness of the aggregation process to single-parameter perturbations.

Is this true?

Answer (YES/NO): NO